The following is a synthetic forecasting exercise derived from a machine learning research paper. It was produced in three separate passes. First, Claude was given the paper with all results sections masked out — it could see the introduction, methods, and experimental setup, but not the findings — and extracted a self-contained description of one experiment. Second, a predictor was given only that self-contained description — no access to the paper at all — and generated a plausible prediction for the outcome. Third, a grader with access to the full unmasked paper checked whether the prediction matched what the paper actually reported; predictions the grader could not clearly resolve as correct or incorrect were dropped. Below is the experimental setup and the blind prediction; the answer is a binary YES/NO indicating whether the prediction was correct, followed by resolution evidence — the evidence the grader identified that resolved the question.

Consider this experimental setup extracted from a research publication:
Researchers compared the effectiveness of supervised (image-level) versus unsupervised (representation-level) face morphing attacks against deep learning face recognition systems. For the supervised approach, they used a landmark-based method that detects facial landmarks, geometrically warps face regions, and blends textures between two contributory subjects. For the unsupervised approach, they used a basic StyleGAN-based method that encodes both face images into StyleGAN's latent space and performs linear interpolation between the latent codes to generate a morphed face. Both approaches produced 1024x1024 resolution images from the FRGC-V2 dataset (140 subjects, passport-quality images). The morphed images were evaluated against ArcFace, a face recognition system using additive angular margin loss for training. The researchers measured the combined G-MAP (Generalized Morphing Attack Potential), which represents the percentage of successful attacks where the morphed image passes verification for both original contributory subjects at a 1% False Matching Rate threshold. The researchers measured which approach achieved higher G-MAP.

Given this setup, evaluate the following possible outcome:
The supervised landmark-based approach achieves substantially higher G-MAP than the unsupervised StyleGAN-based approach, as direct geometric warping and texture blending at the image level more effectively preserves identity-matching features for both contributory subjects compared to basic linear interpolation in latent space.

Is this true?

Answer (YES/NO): YES